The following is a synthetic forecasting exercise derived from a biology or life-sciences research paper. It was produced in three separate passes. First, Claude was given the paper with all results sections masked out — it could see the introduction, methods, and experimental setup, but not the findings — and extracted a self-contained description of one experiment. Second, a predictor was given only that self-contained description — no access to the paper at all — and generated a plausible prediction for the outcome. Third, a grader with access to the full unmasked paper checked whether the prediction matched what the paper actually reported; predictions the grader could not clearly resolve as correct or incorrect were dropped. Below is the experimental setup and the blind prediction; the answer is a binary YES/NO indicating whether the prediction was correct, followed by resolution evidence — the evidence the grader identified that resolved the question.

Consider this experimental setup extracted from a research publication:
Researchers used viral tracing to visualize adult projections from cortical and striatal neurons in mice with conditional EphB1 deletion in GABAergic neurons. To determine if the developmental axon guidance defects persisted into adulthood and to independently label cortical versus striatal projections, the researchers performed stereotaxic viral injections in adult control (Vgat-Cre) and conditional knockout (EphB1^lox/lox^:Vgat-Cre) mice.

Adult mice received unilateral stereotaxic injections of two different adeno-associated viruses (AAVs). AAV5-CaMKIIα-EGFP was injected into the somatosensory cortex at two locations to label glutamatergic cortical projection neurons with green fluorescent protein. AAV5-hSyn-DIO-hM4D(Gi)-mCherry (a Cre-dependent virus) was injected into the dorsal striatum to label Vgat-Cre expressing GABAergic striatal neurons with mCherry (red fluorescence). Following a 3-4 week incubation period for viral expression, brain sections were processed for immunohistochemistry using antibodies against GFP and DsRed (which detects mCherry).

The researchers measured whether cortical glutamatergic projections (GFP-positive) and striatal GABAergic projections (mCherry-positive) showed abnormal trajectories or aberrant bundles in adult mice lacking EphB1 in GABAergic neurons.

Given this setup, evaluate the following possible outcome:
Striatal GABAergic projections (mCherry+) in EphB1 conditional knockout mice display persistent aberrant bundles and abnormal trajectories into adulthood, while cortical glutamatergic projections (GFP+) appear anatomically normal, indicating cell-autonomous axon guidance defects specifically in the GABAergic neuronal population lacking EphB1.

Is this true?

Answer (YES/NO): NO